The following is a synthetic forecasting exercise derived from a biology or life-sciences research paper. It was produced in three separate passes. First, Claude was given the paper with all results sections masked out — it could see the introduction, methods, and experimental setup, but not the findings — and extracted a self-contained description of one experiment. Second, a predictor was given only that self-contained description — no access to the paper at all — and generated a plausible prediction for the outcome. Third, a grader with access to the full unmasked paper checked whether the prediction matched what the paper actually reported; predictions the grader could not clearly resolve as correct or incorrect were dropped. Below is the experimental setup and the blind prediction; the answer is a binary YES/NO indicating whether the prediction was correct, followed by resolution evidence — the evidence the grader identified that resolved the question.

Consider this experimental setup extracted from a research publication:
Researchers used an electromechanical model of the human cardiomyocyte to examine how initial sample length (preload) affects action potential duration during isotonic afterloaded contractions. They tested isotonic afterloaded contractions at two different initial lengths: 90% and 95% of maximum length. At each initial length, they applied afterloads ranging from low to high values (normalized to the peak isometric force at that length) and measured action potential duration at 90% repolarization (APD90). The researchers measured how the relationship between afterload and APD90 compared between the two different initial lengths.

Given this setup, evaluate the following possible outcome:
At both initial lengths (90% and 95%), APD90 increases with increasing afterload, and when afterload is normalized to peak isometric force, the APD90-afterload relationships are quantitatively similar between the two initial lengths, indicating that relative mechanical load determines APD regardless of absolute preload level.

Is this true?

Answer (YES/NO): NO